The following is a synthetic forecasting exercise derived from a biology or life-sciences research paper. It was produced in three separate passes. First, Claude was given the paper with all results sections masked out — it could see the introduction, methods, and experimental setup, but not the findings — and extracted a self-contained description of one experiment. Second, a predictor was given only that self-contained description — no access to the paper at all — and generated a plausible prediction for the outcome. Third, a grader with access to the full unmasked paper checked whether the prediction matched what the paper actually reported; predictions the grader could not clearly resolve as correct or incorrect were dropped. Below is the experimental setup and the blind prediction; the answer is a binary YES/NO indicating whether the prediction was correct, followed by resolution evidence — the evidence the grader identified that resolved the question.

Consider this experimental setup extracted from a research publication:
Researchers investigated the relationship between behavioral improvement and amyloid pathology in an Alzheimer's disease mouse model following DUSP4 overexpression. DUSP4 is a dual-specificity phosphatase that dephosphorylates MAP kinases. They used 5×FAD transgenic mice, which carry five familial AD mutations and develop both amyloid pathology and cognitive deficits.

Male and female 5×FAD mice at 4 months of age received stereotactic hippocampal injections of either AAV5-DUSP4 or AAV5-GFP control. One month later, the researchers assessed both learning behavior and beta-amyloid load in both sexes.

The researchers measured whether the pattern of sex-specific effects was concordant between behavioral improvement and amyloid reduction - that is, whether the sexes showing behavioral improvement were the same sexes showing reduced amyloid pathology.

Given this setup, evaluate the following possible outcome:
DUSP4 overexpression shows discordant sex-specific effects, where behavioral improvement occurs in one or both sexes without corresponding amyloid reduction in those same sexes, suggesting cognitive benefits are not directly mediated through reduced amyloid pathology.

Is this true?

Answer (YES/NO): NO